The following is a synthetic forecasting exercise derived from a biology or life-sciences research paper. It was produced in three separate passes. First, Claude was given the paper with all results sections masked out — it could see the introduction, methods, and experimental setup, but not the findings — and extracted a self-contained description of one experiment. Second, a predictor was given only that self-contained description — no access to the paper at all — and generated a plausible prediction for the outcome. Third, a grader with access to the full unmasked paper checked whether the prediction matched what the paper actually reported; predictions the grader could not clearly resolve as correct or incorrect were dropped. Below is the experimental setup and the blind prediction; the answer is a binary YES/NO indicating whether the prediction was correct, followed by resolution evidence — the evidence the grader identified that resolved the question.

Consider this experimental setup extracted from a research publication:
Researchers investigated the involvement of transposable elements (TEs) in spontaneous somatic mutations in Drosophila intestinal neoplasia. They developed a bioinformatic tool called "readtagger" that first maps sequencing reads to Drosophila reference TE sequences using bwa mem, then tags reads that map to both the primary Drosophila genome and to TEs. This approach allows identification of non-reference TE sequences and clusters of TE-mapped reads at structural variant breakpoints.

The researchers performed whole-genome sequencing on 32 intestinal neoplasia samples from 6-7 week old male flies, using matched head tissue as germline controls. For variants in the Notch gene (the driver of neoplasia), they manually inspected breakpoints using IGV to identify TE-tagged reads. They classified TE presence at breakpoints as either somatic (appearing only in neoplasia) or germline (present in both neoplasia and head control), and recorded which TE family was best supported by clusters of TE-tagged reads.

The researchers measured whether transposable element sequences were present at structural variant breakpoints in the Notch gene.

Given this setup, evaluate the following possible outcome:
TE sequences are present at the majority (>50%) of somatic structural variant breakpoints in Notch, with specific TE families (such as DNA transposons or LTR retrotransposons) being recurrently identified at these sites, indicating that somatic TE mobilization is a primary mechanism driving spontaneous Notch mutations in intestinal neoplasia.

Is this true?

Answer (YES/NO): NO